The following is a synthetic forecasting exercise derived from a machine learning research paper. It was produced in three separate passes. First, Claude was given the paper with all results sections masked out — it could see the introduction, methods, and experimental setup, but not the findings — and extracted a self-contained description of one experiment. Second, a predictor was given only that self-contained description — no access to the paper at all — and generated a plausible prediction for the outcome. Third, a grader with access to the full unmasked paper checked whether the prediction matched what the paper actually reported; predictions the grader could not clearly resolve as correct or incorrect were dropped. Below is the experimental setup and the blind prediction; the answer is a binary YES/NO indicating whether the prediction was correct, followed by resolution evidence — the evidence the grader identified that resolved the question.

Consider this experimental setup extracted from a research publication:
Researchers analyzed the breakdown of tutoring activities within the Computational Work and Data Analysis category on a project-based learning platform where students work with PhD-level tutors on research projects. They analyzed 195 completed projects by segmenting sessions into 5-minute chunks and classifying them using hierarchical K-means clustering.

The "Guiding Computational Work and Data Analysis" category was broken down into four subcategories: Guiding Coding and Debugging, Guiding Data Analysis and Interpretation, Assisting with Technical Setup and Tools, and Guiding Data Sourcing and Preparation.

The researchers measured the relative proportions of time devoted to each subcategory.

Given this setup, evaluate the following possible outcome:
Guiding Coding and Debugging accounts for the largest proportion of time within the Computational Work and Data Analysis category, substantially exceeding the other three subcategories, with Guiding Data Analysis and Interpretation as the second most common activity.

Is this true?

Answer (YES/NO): NO